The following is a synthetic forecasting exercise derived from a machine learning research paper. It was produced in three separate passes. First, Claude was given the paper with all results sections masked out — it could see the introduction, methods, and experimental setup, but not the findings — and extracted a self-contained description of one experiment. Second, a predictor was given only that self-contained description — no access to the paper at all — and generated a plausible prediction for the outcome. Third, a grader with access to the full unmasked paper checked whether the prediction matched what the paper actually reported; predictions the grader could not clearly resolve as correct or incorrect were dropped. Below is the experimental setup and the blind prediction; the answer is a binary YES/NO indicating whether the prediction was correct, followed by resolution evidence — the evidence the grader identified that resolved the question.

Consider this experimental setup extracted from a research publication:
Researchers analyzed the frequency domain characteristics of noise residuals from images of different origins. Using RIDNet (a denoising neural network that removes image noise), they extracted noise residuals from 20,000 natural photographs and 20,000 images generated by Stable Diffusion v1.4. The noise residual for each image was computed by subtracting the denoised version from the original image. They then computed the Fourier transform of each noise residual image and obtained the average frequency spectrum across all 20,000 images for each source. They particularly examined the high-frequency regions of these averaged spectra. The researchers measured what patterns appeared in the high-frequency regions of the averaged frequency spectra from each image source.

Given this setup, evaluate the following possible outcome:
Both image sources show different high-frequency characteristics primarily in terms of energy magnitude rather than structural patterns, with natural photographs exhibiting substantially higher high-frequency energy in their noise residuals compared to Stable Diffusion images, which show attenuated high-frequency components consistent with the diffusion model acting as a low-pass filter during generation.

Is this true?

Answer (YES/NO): NO